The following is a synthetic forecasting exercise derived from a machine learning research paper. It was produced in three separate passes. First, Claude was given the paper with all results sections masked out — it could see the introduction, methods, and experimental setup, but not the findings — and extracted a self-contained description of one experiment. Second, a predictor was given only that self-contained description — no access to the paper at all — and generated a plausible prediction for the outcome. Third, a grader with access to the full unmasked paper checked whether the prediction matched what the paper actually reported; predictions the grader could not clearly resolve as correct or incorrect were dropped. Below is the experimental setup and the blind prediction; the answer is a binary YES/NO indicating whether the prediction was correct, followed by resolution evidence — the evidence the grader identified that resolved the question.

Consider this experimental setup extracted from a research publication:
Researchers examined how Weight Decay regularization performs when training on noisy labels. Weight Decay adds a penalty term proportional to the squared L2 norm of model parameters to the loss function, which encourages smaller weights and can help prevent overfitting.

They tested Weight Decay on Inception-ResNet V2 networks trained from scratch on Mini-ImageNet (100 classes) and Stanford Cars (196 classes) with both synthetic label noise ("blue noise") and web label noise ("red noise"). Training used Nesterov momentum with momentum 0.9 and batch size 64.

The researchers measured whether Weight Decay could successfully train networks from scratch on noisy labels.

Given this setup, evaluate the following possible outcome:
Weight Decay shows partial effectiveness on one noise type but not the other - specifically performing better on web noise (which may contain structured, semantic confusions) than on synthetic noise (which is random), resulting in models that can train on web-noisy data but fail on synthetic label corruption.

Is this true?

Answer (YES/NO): NO